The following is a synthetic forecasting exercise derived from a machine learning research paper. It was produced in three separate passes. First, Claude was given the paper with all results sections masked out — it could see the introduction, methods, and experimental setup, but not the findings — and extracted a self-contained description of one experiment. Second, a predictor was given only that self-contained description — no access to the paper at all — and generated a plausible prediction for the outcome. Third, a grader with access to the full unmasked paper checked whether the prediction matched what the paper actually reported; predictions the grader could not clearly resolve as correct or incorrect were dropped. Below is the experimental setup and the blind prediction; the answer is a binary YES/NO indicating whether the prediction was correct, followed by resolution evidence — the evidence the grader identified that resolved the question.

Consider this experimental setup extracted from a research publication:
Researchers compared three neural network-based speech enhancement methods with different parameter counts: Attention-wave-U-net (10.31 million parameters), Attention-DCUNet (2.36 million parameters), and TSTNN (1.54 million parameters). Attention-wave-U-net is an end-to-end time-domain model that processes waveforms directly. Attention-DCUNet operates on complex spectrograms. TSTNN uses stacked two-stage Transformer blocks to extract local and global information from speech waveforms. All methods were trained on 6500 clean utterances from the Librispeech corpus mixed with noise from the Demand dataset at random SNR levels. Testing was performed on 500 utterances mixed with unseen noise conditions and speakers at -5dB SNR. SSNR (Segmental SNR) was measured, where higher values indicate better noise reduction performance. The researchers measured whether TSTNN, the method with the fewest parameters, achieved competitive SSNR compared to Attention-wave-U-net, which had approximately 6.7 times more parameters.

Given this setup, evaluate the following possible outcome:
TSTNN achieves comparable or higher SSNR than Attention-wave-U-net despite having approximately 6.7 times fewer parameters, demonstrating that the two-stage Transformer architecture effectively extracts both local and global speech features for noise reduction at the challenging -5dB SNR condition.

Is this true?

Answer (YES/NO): YES